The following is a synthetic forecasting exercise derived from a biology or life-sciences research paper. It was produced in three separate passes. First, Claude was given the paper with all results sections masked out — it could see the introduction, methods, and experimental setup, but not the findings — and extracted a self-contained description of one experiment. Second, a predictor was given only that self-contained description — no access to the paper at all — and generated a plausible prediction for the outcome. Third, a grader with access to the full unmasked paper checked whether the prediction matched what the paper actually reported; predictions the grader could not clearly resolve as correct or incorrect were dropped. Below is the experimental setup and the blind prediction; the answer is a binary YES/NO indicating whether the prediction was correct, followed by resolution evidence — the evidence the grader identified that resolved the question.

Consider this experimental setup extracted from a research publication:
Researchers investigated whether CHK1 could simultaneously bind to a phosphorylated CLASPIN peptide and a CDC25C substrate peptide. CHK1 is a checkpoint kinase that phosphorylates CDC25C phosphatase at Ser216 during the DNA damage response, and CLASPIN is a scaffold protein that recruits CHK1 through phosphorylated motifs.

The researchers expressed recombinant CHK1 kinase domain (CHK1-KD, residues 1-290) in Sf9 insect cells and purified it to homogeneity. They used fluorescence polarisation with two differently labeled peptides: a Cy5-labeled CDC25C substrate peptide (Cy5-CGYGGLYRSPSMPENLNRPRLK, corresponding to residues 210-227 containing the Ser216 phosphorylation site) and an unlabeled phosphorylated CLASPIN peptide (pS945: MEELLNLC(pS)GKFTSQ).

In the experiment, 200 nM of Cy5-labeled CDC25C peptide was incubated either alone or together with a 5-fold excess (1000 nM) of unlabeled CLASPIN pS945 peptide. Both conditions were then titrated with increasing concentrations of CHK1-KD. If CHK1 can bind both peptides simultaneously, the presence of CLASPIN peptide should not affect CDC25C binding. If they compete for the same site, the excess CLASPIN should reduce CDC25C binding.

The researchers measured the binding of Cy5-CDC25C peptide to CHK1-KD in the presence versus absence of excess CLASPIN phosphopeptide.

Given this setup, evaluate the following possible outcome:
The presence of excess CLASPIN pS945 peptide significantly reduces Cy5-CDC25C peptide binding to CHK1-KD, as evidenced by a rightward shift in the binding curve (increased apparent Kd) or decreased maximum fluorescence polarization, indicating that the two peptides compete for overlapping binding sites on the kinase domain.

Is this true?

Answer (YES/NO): NO